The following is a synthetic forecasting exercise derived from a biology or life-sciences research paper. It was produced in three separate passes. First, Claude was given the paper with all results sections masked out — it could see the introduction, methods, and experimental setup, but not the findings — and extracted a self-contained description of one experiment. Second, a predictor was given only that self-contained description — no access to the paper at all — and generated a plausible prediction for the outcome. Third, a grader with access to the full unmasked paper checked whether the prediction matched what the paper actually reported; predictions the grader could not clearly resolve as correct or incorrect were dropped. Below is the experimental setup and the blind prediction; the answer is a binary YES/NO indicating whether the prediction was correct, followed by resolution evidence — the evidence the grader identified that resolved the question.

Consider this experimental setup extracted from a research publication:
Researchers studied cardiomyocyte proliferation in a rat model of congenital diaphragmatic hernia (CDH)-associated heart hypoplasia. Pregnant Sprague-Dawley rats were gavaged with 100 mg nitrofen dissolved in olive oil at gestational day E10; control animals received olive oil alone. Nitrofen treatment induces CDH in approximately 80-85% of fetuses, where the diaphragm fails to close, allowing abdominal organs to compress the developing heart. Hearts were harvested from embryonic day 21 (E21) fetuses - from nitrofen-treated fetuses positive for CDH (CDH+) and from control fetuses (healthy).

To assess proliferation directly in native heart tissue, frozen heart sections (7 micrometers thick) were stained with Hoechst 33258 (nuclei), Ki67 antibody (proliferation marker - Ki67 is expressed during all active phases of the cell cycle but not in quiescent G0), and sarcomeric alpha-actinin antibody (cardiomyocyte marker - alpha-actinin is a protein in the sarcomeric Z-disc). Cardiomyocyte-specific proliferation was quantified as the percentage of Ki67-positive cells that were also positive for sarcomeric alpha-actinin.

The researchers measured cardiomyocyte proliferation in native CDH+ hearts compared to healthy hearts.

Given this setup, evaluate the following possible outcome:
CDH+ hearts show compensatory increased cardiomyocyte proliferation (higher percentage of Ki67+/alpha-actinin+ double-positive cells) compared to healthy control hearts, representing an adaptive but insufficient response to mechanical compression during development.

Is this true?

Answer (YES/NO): NO